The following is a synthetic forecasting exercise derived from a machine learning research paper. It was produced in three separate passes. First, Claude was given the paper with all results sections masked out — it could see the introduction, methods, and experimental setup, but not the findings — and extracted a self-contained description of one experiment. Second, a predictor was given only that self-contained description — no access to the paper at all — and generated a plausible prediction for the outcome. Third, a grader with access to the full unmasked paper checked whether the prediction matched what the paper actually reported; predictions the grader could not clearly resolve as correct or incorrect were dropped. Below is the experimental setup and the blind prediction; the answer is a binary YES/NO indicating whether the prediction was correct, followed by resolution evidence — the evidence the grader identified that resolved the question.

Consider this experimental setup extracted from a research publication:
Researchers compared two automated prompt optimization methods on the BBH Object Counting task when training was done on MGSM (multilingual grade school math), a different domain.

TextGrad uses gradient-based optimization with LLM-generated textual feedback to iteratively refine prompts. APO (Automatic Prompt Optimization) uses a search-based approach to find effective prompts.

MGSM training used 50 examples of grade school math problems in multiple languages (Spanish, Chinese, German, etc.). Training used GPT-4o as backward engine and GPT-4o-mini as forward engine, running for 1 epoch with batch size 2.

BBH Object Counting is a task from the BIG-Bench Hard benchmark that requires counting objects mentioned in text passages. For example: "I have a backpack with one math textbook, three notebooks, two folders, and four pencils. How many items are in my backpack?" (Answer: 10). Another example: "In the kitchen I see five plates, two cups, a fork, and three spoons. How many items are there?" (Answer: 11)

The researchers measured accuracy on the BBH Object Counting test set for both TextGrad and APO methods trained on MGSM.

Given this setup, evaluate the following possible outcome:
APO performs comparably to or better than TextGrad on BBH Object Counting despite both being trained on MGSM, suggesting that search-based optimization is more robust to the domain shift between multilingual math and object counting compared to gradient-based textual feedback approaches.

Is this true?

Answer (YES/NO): YES